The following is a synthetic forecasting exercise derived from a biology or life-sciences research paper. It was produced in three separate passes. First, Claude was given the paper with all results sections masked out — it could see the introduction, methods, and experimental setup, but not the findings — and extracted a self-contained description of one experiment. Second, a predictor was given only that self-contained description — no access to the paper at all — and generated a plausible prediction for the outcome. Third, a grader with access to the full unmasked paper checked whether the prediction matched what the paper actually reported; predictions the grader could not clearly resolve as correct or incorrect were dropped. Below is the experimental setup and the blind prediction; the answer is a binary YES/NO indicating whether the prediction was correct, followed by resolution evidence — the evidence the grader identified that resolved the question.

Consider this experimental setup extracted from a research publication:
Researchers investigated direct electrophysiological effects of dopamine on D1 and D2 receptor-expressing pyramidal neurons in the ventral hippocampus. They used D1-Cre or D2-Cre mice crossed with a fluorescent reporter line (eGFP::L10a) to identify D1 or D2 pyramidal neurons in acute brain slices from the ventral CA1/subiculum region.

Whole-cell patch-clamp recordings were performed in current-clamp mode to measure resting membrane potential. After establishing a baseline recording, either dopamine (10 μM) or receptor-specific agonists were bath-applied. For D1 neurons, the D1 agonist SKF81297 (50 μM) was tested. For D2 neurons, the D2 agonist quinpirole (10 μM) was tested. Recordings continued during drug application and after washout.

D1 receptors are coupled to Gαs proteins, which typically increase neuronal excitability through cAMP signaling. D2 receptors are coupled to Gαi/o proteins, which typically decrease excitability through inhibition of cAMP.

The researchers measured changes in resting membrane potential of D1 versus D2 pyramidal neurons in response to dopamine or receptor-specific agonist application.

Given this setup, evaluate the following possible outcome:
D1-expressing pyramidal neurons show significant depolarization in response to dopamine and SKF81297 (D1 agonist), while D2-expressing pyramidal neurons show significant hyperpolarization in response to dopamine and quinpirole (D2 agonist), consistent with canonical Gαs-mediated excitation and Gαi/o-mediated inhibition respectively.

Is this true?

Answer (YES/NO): NO